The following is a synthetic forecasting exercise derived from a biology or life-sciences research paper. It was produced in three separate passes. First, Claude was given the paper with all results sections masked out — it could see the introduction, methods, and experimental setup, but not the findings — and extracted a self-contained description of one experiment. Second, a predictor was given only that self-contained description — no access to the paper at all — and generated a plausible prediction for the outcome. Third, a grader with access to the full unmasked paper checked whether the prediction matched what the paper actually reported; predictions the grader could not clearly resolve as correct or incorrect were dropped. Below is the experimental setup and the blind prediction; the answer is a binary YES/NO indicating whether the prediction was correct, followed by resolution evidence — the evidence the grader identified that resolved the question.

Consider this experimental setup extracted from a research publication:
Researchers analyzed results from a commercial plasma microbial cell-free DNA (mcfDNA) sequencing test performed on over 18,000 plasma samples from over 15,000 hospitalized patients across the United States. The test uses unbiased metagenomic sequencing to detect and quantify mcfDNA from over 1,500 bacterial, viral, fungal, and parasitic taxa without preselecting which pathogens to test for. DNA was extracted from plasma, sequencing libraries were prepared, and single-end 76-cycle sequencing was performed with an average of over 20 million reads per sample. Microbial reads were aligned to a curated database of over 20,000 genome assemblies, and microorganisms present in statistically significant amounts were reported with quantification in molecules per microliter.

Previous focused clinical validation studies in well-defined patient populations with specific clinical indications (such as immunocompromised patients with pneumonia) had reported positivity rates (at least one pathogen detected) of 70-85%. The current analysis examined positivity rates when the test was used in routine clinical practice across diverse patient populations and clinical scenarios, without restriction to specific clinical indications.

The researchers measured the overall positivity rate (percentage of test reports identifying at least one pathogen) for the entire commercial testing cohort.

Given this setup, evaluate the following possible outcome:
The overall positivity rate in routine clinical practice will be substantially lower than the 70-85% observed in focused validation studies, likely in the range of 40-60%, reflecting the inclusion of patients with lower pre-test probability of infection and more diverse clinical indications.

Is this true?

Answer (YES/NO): YES